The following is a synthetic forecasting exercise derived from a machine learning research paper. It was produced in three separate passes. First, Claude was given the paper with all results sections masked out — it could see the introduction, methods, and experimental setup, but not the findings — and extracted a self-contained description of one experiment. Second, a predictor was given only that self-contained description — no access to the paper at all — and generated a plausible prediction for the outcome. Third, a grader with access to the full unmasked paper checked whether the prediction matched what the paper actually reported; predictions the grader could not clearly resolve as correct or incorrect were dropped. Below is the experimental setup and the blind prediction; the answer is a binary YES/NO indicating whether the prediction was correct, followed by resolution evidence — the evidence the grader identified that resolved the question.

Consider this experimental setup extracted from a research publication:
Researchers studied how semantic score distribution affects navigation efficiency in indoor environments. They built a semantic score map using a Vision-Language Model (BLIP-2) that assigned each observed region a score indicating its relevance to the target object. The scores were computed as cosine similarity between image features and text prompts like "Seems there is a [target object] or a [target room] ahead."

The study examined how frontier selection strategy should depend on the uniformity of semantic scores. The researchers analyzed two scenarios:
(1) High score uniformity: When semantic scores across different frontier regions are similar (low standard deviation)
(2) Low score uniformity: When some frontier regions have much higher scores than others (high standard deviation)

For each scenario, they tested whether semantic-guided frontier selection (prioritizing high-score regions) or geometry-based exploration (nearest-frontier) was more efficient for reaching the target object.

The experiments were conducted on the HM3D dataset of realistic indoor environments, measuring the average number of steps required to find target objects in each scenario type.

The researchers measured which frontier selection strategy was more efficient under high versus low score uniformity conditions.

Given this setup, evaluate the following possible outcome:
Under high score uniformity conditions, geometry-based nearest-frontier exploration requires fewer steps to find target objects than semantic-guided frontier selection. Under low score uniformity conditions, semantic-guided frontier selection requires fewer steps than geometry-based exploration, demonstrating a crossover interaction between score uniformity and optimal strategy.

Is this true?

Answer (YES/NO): YES